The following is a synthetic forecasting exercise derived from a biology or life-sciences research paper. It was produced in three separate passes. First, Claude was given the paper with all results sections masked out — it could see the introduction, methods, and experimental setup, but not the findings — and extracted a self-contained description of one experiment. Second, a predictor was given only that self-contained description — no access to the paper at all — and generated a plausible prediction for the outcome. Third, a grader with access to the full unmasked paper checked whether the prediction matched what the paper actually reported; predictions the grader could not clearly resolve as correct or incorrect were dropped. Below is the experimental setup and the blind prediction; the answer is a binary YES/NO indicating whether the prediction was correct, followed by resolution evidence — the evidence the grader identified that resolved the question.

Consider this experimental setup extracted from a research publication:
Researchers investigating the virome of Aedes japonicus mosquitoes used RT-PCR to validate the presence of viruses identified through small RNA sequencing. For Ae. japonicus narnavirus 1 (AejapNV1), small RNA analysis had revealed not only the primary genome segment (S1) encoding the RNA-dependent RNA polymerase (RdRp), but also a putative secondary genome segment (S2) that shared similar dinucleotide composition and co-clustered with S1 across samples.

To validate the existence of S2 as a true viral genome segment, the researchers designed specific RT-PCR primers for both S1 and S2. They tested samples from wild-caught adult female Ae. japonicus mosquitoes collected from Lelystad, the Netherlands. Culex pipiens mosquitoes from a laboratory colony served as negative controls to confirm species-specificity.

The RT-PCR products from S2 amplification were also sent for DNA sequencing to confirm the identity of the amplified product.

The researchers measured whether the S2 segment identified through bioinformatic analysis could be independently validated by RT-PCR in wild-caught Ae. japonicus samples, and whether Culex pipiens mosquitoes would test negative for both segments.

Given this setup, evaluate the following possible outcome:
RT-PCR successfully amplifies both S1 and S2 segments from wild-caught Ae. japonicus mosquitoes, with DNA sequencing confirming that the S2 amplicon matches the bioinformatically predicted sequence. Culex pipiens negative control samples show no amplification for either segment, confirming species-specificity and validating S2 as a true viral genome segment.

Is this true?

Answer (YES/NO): YES